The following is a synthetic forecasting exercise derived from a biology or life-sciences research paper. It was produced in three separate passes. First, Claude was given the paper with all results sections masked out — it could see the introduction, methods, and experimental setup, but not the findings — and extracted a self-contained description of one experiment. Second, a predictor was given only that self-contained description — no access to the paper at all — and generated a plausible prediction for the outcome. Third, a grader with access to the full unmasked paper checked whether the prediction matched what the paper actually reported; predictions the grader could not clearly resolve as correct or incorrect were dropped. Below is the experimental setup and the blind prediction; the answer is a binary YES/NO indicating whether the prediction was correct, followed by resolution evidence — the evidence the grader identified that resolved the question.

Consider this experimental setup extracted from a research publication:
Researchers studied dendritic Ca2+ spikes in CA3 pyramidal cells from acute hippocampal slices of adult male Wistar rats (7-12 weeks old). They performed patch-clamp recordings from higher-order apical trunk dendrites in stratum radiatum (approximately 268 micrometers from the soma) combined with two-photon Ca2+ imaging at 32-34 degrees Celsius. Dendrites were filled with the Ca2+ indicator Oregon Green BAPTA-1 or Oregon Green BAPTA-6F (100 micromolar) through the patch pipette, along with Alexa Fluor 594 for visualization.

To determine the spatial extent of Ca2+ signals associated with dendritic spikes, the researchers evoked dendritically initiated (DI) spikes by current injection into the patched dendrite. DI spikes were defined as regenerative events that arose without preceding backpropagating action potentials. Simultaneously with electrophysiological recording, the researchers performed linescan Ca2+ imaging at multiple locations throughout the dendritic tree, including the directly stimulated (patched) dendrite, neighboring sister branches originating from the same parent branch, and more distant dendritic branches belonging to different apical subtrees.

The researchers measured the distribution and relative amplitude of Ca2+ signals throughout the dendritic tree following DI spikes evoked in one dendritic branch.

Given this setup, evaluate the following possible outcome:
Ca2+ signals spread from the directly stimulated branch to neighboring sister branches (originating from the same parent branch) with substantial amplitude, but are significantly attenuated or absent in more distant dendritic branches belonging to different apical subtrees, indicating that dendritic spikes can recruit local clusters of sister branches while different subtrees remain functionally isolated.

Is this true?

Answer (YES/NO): NO